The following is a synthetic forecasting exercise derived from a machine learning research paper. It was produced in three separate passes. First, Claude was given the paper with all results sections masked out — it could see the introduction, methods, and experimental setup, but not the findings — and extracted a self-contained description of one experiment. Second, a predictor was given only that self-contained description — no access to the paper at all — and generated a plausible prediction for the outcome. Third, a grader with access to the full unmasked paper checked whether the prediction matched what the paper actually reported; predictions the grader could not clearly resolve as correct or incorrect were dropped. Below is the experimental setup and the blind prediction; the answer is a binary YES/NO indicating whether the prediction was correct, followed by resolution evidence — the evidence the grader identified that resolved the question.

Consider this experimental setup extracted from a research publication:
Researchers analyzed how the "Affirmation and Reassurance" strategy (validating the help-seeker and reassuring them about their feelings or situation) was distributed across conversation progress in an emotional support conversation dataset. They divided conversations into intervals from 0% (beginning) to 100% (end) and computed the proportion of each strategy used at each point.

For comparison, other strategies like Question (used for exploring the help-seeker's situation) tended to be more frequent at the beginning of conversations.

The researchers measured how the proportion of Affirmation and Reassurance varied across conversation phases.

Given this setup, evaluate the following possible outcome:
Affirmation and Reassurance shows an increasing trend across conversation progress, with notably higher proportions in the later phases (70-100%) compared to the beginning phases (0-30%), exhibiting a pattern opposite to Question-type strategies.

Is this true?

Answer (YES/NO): NO